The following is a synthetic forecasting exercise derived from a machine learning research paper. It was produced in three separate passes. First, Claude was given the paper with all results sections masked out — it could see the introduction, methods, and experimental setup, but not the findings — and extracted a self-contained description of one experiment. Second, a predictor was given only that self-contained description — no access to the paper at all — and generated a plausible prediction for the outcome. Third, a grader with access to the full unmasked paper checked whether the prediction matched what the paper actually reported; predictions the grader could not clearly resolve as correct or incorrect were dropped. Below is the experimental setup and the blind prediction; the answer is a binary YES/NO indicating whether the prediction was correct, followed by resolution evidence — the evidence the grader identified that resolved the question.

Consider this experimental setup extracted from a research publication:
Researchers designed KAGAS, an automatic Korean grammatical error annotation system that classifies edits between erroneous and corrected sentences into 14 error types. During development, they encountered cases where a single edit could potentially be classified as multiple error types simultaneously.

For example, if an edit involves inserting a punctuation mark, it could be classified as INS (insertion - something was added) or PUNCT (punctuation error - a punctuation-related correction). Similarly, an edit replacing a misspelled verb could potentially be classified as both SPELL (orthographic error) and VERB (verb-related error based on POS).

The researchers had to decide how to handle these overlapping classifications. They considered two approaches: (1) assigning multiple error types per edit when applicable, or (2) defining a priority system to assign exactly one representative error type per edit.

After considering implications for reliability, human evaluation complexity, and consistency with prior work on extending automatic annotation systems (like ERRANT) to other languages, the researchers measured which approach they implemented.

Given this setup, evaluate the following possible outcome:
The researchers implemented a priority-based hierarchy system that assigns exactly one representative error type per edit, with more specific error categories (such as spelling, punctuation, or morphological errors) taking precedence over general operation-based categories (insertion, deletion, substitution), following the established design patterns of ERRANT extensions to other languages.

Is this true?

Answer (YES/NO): NO